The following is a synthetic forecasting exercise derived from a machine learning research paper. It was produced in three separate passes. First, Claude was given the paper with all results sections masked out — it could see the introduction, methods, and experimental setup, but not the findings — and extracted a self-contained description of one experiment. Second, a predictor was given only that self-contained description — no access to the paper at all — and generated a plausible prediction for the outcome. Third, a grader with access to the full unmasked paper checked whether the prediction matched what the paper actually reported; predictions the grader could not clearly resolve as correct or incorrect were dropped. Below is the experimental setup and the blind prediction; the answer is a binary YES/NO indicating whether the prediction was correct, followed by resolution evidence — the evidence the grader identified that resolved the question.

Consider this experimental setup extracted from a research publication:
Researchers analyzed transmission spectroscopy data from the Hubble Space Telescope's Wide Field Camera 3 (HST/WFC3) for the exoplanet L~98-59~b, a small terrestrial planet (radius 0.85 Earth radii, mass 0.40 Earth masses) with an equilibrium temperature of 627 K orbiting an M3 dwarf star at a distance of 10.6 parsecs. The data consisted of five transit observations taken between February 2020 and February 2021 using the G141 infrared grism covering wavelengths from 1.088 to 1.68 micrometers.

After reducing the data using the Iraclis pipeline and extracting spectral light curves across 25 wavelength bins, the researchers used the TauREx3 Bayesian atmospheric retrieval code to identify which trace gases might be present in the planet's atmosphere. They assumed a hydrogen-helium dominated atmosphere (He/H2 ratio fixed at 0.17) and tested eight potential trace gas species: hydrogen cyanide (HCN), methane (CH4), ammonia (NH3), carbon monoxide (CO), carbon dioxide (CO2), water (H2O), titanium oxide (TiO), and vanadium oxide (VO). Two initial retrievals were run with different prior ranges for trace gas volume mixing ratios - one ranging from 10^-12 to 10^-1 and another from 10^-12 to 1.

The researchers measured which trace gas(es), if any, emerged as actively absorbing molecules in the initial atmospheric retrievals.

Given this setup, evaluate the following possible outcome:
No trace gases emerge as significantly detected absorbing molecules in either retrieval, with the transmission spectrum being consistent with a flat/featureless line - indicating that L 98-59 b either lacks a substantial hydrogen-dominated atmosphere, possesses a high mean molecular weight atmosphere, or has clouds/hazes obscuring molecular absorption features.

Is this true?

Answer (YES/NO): NO